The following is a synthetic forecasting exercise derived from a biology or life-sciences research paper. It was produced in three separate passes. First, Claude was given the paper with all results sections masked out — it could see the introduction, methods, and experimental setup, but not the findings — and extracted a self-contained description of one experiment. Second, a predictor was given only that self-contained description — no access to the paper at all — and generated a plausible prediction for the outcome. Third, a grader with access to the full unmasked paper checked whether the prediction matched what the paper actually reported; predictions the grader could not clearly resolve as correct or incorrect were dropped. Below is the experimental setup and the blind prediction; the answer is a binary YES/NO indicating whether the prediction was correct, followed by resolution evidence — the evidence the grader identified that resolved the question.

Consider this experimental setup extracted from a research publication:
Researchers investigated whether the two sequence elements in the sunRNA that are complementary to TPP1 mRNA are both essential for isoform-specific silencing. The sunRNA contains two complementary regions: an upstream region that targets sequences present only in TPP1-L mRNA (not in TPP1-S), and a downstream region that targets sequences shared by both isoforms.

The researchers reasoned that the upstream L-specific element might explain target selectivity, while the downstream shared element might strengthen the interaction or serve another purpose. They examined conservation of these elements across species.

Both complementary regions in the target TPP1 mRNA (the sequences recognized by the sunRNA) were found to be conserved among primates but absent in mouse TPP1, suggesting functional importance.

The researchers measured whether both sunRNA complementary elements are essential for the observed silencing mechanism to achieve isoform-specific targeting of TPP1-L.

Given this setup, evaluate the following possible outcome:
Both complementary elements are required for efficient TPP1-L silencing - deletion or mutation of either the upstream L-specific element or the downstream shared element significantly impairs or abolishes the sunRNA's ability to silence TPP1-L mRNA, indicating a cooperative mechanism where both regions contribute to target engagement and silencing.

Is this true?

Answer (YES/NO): YES